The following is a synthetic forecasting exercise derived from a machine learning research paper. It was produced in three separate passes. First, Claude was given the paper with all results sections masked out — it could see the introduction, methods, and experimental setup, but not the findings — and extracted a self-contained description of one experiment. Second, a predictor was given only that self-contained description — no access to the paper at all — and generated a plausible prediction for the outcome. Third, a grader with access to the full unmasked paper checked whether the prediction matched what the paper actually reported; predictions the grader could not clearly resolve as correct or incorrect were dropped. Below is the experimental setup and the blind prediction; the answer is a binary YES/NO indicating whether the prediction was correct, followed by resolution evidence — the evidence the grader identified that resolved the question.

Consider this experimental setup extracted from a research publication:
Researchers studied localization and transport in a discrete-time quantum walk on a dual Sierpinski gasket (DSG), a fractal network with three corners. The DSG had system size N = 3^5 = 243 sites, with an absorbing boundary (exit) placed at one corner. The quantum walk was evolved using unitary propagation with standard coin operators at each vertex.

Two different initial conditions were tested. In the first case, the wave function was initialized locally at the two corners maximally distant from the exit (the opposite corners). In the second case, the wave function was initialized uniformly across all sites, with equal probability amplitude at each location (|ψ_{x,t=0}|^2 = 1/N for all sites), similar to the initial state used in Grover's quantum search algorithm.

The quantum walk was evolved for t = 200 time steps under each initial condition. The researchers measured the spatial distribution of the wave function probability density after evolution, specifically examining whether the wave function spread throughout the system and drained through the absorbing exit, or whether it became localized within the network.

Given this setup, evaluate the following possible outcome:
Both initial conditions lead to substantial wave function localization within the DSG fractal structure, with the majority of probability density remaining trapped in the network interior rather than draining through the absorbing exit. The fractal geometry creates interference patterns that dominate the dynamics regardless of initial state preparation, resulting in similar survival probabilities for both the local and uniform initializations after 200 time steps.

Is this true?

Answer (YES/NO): NO